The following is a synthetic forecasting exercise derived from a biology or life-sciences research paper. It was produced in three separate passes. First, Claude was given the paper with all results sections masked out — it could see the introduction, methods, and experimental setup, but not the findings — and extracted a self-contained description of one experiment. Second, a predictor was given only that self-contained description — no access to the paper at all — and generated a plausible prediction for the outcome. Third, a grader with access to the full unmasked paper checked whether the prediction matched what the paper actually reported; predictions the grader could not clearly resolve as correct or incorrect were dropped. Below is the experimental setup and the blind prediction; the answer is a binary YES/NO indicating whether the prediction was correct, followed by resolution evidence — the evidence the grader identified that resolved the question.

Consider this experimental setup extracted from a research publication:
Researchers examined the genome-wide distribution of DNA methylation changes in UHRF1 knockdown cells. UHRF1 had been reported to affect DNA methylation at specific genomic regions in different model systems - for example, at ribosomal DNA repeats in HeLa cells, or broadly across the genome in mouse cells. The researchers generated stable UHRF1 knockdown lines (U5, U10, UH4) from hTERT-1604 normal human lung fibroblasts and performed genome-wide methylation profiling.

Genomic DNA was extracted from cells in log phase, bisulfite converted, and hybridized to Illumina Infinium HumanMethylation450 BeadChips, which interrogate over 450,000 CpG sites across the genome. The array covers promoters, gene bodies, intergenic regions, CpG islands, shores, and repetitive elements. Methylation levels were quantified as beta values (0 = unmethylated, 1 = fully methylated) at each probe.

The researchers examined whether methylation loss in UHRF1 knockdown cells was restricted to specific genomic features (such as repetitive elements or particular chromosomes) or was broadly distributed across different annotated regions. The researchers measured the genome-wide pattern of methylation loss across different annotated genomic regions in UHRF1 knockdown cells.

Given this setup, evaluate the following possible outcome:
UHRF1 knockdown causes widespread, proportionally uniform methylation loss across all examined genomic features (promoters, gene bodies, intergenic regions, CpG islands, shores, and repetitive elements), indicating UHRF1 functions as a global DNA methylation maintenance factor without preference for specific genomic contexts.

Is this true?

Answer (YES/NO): NO